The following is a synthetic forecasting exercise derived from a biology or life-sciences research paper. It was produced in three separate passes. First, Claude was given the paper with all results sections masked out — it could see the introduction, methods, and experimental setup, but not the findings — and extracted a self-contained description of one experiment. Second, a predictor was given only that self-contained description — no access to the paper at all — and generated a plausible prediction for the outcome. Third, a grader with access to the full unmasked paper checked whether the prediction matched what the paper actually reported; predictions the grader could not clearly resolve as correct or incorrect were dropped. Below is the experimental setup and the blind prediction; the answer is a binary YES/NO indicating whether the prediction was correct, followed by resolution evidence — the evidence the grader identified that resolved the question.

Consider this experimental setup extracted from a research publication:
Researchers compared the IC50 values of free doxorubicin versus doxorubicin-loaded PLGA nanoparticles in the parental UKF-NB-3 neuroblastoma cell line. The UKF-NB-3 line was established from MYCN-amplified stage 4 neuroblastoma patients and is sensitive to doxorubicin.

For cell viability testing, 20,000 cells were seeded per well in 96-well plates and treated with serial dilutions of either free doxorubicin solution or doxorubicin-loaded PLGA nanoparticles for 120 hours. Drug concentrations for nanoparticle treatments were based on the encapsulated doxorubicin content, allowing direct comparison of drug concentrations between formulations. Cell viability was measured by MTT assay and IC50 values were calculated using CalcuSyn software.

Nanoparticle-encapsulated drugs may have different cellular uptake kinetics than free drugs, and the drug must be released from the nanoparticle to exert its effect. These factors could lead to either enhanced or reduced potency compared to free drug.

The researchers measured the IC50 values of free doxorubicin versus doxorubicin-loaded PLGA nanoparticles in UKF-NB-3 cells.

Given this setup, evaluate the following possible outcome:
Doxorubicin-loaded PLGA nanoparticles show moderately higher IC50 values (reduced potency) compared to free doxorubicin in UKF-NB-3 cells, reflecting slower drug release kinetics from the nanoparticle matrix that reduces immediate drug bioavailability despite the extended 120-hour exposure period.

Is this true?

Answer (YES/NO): YES